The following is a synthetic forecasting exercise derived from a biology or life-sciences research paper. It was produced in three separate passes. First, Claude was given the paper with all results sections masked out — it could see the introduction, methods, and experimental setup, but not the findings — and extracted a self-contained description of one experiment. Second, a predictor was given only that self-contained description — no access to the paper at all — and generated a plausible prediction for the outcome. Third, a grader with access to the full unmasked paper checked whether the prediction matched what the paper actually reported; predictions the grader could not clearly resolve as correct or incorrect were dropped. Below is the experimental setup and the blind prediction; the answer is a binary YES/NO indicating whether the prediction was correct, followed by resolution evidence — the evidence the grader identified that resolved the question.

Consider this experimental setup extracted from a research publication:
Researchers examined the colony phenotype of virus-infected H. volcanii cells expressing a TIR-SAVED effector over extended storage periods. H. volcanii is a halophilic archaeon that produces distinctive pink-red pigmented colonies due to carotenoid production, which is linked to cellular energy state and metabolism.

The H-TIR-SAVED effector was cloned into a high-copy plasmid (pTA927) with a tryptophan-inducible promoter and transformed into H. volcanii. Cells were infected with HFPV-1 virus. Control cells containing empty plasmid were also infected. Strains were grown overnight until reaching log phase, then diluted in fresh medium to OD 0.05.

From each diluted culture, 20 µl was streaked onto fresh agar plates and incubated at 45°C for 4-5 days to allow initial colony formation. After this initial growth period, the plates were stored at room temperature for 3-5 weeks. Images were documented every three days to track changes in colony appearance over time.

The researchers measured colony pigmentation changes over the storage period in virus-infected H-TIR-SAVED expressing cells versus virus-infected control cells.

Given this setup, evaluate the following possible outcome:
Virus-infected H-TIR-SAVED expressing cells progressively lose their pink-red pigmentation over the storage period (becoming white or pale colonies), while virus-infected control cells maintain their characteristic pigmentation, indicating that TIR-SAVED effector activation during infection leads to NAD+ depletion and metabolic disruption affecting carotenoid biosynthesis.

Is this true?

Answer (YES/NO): YES